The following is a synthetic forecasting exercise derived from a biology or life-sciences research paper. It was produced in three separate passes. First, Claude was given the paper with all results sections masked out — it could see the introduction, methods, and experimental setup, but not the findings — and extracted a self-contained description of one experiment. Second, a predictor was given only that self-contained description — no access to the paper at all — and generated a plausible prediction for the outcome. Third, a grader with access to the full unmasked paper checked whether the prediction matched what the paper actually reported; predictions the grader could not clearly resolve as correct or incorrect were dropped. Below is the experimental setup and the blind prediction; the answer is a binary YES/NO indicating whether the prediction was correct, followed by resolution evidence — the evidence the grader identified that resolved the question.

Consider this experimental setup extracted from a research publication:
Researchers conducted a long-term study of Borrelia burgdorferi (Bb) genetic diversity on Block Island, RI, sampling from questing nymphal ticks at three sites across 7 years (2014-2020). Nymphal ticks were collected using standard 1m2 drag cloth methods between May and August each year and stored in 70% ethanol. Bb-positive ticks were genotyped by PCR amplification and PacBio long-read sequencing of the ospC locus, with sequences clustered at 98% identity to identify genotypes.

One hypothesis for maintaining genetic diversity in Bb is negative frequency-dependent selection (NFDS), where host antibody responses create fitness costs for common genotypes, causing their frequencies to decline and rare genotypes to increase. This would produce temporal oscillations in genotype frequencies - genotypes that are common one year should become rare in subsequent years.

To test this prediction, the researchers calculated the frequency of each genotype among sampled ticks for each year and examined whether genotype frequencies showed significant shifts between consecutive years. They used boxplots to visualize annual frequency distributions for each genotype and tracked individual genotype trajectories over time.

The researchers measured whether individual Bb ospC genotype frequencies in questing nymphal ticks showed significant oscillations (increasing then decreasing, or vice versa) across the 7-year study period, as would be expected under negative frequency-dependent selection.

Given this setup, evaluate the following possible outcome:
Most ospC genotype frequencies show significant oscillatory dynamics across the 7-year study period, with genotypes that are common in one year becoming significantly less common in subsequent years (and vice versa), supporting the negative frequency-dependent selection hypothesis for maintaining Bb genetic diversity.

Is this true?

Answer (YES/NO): NO